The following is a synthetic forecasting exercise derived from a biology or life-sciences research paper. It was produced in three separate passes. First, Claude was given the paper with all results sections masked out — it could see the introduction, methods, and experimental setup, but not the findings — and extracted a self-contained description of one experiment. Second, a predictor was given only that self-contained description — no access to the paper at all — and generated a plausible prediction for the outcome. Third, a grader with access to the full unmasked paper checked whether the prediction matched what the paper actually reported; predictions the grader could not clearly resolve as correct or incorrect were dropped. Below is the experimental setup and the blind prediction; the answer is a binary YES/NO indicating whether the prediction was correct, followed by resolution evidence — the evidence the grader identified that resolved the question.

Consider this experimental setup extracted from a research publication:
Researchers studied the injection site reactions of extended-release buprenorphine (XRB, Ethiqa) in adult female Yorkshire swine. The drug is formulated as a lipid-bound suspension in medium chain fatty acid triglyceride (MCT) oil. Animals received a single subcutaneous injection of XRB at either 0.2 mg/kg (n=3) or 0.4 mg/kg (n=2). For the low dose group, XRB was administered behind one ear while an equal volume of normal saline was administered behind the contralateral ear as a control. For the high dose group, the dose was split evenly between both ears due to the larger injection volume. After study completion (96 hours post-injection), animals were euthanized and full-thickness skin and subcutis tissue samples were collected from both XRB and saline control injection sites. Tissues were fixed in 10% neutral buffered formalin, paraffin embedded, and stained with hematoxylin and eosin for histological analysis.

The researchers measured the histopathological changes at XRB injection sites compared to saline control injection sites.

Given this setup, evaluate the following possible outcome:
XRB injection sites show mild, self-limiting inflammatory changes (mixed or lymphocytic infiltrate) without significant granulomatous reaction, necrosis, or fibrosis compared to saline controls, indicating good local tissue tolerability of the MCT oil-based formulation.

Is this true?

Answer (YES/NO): NO